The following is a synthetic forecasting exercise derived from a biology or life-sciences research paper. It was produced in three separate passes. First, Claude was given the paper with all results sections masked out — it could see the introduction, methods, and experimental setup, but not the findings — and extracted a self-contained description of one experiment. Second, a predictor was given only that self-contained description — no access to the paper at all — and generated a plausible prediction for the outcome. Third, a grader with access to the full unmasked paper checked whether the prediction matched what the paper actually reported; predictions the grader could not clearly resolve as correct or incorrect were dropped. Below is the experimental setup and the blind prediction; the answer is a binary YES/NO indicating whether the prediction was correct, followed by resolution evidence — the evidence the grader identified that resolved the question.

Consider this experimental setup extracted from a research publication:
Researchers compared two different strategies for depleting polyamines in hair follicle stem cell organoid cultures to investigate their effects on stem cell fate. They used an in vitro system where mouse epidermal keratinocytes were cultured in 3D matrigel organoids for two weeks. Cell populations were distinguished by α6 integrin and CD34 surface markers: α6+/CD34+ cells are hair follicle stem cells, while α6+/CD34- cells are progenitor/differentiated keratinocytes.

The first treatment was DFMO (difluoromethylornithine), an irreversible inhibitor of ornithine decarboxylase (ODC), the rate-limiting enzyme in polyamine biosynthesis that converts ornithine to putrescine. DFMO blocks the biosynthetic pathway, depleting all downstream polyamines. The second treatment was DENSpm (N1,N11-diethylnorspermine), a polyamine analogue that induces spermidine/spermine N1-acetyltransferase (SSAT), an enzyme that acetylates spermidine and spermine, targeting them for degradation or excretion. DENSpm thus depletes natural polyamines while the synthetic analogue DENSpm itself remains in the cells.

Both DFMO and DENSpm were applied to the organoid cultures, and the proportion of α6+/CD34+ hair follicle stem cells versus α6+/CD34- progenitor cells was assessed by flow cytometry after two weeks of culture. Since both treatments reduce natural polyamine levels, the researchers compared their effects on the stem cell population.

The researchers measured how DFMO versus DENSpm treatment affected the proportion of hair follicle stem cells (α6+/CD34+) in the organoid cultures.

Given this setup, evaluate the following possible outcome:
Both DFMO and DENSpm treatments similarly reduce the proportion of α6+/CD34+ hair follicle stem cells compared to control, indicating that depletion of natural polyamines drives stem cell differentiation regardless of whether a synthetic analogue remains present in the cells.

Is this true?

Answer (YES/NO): NO